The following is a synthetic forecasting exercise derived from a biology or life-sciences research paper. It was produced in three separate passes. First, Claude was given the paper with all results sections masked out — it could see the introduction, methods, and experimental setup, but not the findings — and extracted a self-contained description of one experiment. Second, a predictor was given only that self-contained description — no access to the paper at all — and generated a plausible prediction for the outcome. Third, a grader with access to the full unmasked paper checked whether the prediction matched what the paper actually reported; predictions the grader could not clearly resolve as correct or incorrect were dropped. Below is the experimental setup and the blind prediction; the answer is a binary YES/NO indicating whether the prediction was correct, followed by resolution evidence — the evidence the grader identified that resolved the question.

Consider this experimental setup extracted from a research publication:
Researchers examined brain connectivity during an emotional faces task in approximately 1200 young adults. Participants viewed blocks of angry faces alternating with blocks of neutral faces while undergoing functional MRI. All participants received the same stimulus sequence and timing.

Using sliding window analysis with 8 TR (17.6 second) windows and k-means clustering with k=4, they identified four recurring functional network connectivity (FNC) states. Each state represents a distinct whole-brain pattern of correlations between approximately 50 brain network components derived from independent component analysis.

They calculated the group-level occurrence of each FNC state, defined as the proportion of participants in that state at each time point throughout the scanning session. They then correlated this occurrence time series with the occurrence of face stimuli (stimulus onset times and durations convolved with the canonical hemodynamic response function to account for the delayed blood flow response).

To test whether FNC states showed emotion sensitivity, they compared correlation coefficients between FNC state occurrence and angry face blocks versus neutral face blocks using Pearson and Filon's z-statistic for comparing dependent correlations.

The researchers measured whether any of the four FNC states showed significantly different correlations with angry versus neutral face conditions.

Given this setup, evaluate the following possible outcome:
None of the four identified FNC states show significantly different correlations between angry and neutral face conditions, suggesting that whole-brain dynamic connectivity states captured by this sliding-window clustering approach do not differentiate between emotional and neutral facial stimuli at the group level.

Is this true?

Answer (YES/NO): NO